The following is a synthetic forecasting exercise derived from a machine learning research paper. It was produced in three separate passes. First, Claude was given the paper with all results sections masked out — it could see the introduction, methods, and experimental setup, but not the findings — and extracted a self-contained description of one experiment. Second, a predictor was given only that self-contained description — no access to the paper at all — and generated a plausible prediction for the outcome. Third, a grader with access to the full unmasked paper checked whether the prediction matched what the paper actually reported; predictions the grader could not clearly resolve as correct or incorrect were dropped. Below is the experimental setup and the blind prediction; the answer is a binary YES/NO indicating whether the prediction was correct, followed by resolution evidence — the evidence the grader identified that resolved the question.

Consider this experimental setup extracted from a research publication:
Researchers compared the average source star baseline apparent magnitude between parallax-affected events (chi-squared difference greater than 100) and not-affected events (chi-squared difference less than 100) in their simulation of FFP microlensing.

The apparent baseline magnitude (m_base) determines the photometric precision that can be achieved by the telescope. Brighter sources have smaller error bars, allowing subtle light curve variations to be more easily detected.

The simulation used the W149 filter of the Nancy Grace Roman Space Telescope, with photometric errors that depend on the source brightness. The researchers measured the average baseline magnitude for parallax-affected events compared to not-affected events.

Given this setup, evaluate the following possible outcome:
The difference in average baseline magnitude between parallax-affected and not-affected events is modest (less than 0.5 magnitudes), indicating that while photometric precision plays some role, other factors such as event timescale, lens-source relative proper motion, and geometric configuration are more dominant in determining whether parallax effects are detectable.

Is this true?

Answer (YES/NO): NO